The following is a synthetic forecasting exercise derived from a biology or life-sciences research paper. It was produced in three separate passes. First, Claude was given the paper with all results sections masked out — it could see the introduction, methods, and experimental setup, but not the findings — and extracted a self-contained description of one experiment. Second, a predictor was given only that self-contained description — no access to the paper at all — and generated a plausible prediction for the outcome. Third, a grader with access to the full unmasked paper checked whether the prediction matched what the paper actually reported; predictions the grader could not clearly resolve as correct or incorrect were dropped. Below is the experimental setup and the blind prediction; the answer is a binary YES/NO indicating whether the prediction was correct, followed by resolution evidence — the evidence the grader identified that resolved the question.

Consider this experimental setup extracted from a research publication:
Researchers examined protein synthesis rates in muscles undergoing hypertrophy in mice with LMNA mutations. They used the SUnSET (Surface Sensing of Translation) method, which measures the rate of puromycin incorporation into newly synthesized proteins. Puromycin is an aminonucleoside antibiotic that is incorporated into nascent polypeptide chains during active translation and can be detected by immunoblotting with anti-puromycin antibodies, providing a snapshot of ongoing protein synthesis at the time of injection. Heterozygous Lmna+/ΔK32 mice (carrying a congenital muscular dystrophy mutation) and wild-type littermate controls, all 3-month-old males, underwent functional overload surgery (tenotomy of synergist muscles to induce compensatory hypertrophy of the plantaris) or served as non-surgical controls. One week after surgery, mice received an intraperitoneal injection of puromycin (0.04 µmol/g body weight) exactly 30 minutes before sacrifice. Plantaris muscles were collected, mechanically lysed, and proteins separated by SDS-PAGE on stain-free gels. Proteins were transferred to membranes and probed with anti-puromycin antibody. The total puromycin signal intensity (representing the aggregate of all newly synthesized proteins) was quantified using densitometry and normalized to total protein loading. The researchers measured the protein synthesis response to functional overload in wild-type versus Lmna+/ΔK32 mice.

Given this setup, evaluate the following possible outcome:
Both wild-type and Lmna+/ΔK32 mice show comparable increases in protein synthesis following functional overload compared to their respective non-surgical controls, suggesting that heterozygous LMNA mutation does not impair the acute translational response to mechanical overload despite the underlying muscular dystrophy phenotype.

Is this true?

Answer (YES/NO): NO